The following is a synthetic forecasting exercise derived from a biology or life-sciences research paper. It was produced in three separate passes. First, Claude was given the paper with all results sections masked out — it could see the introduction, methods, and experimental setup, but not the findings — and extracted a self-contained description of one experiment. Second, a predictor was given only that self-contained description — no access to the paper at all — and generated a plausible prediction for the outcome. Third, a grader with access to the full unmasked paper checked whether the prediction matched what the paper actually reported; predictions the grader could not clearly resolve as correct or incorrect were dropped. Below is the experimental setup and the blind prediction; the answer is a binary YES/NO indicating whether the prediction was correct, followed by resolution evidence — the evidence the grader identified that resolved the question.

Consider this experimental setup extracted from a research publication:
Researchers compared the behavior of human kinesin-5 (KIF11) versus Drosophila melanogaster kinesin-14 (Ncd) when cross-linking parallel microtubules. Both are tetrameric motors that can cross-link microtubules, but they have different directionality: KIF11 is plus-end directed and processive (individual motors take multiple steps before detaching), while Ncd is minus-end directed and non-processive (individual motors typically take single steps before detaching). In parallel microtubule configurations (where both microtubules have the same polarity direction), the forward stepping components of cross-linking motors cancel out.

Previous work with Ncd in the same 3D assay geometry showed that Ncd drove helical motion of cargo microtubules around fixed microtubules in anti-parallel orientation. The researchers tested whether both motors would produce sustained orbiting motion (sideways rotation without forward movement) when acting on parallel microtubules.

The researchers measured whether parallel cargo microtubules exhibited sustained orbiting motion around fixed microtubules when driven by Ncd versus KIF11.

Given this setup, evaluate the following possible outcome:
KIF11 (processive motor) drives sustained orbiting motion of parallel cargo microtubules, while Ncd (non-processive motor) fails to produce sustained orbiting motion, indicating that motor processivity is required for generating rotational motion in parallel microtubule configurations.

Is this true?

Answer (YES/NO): YES